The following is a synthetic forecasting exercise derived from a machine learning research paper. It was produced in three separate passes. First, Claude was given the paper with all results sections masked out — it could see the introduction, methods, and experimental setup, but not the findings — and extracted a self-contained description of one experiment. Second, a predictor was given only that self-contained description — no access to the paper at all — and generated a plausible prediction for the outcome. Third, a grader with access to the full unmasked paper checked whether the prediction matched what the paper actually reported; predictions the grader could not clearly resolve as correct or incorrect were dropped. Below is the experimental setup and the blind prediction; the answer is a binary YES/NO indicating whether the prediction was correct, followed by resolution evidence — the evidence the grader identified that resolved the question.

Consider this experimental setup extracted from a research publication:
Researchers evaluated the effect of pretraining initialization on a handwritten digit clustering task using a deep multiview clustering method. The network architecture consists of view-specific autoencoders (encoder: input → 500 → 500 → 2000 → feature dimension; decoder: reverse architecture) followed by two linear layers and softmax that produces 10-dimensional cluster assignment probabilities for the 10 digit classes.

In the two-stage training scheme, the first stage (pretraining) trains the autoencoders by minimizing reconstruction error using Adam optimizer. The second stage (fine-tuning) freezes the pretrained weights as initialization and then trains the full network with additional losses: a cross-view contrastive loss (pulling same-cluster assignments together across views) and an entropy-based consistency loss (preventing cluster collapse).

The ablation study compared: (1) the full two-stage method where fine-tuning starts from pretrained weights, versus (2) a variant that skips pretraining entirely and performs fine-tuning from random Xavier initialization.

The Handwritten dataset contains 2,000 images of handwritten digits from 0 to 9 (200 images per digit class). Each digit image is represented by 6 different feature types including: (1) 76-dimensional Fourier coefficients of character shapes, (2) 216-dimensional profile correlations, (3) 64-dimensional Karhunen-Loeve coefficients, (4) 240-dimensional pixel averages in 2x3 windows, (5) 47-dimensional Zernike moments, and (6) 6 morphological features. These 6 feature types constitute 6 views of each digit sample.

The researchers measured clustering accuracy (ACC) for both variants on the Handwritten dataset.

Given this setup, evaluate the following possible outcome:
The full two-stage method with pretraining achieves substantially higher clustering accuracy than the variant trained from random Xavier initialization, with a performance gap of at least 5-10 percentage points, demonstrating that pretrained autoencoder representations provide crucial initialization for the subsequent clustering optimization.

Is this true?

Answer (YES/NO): YES